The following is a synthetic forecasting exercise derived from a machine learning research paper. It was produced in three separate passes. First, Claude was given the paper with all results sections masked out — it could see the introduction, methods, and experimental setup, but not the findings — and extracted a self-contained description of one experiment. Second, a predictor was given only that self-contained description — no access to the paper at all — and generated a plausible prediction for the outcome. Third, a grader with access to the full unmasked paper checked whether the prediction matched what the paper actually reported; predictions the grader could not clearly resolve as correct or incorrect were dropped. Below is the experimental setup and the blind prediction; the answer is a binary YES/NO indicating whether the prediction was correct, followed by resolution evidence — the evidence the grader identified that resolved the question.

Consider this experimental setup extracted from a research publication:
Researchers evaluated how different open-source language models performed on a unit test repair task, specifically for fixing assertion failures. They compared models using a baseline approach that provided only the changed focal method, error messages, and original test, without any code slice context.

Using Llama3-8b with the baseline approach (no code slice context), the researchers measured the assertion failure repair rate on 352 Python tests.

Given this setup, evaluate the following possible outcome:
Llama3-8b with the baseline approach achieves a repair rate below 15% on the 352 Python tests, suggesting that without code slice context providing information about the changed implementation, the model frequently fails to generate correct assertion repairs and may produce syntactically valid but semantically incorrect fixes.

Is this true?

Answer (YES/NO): NO